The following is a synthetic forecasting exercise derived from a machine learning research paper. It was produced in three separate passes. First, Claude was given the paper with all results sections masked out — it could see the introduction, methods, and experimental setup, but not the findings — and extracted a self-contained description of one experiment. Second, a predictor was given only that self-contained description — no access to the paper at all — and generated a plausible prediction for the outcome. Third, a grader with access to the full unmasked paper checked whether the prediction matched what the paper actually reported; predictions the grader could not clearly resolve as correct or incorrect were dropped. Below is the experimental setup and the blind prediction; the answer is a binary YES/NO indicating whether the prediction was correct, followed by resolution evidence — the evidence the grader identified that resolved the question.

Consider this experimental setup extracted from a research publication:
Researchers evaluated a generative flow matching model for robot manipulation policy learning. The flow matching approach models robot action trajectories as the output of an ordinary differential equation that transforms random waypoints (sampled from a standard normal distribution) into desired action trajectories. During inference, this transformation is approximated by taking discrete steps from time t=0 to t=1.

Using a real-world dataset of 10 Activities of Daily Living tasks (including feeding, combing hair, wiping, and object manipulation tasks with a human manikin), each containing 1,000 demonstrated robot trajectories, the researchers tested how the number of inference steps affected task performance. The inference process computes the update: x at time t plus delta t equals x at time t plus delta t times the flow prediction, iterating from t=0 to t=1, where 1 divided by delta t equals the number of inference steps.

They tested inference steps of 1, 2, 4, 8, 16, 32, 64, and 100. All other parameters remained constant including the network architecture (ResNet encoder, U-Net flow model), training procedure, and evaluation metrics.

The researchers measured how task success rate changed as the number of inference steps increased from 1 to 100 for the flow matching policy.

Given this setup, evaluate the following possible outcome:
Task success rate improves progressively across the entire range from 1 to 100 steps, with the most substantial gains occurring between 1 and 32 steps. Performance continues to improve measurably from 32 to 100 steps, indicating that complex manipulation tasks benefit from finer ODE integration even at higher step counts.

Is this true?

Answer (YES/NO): NO